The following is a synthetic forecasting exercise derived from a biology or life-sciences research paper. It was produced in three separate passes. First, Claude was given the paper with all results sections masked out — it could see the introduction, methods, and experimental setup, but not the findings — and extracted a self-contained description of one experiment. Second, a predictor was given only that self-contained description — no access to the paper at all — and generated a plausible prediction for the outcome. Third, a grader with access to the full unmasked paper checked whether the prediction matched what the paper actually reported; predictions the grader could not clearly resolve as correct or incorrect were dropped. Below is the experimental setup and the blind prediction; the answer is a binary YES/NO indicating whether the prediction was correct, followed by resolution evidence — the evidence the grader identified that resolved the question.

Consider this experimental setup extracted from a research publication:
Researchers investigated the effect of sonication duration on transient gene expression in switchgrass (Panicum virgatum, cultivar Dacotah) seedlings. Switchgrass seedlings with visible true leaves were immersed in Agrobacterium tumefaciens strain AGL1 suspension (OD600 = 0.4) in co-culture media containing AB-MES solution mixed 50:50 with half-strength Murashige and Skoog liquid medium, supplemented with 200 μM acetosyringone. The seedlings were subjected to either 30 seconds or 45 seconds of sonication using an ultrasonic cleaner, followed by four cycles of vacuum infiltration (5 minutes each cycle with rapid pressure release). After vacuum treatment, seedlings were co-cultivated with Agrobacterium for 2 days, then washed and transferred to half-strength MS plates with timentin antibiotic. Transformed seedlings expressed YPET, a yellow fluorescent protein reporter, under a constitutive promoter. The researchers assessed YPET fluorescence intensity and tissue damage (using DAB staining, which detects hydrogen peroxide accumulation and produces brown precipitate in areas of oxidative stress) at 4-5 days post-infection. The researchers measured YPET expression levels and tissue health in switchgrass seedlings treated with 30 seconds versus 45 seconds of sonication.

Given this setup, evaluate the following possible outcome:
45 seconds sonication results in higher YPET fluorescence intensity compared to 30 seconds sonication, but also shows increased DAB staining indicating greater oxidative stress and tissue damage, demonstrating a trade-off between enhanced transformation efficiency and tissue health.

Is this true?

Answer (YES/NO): YES